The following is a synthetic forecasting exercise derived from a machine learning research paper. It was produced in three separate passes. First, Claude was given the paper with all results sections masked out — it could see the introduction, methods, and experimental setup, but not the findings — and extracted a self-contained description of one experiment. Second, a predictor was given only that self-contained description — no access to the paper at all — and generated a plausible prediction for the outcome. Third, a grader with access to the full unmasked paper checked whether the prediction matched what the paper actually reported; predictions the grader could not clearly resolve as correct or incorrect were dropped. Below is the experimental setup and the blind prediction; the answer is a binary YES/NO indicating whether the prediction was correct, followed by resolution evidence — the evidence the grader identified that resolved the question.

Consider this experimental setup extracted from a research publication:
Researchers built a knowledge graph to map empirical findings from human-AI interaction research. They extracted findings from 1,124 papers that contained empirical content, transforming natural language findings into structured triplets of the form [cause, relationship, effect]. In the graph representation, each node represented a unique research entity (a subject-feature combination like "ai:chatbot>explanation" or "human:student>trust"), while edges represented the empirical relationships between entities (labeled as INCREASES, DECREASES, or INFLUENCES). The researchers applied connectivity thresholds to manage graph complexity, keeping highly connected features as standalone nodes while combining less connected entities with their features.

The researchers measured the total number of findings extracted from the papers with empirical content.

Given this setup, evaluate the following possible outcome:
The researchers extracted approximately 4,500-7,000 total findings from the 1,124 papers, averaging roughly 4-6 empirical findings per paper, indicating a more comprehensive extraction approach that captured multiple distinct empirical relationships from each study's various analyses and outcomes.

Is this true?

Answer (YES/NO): NO